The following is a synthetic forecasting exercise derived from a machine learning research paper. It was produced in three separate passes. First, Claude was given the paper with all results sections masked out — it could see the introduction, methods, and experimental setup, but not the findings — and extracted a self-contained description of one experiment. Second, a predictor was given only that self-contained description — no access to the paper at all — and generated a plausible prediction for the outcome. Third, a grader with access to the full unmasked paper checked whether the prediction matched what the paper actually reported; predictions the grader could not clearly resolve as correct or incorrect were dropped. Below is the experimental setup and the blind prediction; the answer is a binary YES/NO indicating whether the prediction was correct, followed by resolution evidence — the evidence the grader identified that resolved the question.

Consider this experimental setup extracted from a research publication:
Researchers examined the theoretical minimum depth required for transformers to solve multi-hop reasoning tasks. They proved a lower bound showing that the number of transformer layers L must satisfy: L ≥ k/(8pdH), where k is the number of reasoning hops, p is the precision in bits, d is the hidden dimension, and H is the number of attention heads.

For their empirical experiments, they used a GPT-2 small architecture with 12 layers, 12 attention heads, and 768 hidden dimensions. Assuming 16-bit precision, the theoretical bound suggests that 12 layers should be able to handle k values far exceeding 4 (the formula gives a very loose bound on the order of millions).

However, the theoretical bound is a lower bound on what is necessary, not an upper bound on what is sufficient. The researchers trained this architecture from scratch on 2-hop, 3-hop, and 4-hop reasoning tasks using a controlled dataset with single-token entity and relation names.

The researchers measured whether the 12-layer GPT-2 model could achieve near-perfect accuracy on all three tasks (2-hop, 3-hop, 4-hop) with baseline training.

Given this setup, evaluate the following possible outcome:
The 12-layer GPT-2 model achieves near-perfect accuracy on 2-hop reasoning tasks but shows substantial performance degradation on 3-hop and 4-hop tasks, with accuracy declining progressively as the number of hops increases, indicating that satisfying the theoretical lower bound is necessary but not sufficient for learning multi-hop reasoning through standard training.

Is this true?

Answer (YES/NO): NO